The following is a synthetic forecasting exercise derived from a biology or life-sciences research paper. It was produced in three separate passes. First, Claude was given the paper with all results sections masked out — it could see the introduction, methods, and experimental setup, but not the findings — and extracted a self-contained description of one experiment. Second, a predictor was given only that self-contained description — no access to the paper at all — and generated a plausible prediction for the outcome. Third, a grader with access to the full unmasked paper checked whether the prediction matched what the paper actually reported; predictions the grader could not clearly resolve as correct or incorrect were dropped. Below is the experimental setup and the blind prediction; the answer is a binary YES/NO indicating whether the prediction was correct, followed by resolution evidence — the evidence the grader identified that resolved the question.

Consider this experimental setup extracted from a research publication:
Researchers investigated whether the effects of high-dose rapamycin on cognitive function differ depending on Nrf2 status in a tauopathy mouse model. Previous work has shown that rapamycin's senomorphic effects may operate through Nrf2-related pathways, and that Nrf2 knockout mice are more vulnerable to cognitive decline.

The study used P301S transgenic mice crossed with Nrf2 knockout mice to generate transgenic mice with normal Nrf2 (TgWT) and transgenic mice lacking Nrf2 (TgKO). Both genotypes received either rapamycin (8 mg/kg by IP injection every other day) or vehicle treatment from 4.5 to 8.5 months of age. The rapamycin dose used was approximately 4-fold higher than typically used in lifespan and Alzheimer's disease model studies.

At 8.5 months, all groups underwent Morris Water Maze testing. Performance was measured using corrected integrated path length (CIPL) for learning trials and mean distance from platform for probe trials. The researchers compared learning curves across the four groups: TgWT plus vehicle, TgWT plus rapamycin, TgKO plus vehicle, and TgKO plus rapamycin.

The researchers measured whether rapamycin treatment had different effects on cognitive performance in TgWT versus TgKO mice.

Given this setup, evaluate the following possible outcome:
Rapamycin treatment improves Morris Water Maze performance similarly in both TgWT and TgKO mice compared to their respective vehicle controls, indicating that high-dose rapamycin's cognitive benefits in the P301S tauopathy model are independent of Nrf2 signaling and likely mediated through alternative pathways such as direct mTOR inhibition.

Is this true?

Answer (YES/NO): NO